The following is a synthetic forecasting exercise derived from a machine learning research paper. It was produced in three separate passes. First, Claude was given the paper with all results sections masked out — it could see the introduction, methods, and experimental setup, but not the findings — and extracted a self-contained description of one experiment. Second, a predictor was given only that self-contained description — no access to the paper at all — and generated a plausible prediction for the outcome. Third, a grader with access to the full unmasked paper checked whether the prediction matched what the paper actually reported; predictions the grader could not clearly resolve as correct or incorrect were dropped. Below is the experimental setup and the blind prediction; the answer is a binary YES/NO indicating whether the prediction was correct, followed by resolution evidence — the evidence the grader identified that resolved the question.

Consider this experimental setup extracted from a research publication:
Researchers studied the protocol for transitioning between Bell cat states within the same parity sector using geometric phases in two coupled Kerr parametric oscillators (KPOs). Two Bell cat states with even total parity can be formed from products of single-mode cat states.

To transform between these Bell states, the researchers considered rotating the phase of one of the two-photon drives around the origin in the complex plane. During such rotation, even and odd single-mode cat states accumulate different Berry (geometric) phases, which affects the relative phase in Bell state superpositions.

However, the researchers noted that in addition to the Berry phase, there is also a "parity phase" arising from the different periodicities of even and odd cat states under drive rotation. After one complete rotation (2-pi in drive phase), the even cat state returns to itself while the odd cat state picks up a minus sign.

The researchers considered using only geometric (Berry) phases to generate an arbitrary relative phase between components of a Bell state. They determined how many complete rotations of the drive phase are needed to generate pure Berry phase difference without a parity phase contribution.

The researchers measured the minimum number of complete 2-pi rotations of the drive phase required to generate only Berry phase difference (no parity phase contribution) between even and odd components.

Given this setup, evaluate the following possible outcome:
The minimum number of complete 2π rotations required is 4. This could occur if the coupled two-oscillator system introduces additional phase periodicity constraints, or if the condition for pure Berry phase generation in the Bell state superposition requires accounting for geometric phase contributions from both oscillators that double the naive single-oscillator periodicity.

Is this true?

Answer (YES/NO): NO